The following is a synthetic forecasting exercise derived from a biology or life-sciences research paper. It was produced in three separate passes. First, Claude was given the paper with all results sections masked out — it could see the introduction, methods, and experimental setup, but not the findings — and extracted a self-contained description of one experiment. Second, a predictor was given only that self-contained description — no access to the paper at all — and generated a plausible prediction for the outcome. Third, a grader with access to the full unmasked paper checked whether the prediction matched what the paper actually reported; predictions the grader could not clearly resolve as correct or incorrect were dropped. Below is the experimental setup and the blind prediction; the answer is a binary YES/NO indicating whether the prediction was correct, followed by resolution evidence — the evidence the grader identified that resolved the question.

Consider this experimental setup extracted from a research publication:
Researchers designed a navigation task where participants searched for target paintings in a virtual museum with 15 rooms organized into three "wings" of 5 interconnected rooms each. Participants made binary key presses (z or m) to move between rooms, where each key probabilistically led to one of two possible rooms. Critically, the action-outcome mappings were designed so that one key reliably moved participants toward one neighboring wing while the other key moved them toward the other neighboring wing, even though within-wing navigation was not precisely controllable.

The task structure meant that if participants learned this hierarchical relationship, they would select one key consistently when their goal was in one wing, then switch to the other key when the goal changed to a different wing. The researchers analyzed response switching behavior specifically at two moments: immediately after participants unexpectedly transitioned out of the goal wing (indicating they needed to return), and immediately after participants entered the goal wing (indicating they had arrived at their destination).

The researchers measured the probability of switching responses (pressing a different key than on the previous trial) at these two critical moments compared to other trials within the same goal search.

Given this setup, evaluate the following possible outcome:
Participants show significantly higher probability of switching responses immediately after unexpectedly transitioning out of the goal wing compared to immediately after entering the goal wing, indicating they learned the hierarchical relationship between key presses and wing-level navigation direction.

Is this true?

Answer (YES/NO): YES